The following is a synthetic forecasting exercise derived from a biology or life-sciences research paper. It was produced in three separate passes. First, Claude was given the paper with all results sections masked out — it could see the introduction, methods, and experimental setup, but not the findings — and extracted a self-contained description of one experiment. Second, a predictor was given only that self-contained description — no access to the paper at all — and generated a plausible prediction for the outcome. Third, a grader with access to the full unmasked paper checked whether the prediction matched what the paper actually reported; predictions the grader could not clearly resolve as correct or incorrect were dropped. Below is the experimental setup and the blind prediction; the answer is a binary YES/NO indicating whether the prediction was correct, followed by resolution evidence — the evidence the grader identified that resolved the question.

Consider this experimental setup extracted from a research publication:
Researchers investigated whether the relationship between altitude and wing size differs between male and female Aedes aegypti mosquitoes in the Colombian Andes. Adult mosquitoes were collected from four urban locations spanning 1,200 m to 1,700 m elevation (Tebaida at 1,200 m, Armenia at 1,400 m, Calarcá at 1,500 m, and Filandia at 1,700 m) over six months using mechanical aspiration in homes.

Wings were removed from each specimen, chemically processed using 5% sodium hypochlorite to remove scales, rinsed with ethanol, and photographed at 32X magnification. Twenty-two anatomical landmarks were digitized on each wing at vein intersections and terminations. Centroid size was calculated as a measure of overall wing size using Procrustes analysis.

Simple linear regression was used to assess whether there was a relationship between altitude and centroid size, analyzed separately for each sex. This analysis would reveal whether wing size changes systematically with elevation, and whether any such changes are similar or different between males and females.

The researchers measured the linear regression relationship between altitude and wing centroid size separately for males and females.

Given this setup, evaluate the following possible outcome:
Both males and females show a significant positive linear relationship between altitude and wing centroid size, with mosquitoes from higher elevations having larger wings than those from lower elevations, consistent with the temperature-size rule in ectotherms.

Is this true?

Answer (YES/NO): NO